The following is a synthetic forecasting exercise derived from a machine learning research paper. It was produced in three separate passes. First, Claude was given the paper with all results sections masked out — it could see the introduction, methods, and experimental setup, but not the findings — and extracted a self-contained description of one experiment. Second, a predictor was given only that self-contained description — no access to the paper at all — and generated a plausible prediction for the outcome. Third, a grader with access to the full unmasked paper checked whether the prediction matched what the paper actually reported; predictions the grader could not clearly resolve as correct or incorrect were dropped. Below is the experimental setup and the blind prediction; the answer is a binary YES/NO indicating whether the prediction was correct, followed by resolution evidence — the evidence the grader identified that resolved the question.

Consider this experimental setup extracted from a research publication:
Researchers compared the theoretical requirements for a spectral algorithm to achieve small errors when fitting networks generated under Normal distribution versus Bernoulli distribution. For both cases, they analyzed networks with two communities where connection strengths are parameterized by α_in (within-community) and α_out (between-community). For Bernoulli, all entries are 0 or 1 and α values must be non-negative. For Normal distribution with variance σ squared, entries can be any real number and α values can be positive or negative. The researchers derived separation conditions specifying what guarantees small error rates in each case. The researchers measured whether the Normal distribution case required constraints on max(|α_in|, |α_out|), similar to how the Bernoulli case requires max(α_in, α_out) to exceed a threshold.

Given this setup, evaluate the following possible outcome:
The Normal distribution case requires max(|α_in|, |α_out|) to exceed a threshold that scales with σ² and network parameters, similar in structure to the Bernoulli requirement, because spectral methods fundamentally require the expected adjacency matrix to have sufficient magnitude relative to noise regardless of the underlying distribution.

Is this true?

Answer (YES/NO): NO